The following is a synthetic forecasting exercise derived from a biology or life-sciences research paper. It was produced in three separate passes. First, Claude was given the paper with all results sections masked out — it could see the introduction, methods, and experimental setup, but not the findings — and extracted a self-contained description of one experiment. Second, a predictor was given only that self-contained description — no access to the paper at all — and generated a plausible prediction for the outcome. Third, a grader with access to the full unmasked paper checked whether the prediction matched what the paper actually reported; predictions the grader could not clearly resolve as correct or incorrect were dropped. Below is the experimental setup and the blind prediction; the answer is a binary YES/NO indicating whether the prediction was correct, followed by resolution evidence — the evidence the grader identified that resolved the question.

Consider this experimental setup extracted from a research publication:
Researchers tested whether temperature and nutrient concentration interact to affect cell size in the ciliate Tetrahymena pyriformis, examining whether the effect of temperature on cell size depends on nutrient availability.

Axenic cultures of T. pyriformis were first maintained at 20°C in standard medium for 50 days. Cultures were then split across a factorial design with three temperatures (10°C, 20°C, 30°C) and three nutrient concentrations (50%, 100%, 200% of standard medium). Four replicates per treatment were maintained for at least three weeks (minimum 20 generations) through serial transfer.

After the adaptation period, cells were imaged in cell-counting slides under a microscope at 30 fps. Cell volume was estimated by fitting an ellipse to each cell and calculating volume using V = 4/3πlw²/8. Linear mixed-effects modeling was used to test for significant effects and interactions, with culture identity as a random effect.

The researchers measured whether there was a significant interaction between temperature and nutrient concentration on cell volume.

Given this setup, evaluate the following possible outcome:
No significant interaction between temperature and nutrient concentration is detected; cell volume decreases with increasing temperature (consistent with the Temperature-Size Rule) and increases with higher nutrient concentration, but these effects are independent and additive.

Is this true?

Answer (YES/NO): NO